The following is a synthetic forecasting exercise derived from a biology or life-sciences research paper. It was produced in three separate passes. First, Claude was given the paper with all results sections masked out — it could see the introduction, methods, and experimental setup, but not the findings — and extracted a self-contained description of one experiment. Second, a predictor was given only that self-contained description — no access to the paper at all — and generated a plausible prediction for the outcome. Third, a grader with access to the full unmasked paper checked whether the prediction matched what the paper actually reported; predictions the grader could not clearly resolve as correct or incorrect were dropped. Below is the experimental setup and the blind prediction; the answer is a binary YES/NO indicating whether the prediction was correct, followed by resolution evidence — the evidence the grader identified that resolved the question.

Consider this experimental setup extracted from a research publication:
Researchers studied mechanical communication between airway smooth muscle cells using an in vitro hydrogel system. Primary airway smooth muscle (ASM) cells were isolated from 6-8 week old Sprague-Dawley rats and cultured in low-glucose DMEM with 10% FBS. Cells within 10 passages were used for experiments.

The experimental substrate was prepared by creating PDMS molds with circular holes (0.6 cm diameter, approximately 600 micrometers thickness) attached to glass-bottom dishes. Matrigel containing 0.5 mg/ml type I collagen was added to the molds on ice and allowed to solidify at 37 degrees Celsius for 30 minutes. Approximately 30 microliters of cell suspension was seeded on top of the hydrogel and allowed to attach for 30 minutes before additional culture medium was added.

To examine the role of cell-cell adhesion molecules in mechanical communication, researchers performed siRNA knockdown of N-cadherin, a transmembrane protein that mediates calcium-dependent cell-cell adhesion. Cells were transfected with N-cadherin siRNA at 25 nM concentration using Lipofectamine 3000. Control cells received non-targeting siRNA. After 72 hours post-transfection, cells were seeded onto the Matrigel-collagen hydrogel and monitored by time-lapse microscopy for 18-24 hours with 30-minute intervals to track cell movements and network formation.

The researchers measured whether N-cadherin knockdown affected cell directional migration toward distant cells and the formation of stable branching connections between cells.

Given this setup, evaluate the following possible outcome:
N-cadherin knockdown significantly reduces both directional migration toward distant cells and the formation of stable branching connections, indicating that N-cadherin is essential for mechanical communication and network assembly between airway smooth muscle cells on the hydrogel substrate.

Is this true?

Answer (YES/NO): NO